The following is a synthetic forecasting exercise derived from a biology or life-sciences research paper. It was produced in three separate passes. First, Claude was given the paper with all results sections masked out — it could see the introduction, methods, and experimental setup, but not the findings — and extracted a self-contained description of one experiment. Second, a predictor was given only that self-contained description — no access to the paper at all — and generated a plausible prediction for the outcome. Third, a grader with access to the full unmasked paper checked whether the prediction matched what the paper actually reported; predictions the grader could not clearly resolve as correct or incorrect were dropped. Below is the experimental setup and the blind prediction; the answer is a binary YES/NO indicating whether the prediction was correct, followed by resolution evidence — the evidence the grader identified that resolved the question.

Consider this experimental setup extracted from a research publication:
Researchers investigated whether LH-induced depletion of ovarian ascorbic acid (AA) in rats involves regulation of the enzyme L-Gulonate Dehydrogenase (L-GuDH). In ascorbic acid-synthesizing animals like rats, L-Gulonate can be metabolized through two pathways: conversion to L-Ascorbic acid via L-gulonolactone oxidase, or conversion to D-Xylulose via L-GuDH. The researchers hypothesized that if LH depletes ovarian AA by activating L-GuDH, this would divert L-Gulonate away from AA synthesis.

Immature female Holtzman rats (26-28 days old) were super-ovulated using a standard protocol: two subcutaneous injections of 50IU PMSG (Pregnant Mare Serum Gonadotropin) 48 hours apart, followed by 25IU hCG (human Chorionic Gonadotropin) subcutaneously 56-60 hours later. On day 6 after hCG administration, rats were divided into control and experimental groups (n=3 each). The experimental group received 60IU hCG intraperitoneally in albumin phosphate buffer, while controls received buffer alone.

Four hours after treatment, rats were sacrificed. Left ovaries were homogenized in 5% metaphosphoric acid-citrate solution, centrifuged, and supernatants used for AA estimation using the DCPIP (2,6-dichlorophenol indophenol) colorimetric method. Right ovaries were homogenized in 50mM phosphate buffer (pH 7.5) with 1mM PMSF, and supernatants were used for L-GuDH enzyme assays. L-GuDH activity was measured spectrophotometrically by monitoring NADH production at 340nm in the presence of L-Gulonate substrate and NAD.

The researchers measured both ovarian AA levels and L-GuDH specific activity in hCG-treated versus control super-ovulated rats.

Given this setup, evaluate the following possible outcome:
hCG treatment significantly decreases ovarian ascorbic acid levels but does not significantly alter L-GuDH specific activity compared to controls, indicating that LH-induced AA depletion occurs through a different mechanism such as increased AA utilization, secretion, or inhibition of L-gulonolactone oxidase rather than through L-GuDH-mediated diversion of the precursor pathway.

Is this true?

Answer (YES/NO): YES